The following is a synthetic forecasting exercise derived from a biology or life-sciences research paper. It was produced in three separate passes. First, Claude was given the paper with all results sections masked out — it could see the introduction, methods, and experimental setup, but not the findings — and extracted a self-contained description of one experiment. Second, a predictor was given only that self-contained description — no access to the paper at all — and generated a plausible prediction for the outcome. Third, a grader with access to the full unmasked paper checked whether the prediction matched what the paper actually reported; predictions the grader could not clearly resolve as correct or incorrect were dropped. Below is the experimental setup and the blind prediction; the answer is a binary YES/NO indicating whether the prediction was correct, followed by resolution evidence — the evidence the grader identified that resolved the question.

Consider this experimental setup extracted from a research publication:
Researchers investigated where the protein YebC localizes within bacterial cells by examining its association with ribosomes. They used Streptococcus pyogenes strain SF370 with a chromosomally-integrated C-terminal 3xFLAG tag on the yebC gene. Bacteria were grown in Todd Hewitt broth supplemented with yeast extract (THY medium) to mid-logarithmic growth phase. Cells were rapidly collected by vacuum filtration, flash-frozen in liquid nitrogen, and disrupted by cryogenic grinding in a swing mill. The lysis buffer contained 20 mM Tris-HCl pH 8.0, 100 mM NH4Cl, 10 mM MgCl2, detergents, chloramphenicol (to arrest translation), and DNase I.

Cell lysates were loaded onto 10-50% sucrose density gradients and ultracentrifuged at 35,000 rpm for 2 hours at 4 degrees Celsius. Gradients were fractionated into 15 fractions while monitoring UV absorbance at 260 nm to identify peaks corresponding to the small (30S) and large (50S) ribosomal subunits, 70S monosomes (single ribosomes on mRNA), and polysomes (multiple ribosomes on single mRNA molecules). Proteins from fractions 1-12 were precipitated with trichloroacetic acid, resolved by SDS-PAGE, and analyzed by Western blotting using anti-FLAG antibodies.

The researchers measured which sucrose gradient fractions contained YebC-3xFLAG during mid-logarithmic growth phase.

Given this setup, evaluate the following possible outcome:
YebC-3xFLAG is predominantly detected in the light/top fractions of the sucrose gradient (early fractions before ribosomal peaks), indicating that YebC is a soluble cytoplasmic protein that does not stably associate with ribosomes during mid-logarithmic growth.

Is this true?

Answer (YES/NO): YES